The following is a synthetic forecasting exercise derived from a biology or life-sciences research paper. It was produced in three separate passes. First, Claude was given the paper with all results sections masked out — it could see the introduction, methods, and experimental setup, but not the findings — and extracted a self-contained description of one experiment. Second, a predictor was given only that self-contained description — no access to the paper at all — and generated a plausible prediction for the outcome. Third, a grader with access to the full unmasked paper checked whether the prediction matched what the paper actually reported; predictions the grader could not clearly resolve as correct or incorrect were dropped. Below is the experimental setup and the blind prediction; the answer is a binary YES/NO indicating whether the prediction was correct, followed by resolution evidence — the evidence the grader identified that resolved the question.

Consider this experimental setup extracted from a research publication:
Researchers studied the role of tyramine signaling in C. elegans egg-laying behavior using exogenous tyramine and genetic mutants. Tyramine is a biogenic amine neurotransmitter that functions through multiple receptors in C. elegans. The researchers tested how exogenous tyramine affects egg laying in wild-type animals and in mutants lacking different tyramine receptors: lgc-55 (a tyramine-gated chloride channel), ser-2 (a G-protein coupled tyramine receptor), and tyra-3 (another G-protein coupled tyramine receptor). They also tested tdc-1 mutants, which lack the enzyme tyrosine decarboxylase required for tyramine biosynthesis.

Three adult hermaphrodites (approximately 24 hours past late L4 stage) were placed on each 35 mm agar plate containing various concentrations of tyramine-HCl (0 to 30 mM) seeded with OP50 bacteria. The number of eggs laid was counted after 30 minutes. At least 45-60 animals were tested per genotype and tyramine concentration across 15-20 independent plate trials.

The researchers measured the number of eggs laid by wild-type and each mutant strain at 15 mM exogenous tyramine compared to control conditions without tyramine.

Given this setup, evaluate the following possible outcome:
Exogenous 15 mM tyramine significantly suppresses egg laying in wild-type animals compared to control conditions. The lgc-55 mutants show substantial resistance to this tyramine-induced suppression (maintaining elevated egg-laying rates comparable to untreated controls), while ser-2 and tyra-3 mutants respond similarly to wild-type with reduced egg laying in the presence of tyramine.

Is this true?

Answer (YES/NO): YES